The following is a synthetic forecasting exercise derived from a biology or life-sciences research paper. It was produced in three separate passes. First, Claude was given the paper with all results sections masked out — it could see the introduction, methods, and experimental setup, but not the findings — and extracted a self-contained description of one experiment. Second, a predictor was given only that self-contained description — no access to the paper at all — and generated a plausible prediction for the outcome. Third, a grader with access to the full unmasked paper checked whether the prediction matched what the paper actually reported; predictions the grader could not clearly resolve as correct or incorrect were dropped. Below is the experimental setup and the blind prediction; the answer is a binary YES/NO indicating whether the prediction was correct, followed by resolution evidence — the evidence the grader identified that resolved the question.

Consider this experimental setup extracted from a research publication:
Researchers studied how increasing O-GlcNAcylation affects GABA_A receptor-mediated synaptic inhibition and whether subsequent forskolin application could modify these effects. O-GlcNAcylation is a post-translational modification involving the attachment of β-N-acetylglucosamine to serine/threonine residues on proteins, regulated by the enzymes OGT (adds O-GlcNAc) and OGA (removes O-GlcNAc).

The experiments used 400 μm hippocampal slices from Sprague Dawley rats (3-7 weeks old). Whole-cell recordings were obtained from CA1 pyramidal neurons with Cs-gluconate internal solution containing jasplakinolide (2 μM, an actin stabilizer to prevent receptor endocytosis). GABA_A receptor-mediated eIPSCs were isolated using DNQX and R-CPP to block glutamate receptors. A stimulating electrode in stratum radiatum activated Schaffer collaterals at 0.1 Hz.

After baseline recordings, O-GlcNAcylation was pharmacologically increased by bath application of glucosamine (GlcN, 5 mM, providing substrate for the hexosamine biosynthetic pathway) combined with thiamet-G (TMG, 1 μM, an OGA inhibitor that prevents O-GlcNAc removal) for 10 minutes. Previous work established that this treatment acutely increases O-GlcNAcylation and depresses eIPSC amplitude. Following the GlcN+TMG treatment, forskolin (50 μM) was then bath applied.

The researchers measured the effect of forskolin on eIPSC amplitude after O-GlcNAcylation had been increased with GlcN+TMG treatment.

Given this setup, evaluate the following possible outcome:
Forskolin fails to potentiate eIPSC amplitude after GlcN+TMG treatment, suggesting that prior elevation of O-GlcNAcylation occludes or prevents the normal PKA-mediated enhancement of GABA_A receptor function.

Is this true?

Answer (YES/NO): NO